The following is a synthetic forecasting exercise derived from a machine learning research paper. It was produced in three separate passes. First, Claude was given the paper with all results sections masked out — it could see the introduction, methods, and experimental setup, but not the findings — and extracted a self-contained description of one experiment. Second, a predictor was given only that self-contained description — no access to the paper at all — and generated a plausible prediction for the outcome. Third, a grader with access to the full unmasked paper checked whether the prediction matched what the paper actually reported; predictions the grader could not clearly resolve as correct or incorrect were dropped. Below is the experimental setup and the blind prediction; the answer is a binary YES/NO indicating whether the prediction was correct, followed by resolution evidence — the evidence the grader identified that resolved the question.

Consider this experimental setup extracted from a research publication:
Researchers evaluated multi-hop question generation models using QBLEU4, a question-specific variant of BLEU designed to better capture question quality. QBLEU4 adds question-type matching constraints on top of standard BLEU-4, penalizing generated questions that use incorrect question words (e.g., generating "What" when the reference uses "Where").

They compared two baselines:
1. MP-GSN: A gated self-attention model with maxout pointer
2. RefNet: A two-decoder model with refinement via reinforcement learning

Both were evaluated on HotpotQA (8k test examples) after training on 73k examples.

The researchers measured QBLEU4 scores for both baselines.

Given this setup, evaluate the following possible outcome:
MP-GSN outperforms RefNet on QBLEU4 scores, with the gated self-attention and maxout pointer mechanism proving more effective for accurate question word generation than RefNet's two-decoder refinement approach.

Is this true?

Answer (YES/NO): NO